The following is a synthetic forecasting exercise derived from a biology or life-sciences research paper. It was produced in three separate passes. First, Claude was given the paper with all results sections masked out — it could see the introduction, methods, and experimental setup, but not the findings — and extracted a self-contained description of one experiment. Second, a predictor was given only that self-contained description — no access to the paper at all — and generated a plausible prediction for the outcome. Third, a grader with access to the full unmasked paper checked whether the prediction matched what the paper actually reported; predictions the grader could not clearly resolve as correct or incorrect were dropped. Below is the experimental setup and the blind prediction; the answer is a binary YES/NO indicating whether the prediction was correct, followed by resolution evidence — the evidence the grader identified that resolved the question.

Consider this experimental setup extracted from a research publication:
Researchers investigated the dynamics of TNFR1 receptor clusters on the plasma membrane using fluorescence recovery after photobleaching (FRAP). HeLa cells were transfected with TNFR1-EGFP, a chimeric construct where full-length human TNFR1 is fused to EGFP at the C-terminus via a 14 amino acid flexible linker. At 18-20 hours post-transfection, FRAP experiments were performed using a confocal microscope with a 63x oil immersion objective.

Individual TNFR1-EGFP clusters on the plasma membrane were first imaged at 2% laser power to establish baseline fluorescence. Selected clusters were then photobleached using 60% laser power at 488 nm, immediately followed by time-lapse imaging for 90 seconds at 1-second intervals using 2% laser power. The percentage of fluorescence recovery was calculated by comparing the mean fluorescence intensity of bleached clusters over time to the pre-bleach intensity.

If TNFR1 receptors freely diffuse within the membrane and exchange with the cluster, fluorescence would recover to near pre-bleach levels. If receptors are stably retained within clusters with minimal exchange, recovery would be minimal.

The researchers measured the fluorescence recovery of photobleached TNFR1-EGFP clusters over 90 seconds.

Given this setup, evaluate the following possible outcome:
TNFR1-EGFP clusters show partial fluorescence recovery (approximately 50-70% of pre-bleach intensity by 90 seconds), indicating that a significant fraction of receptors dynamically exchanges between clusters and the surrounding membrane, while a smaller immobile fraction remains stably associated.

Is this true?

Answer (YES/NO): NO